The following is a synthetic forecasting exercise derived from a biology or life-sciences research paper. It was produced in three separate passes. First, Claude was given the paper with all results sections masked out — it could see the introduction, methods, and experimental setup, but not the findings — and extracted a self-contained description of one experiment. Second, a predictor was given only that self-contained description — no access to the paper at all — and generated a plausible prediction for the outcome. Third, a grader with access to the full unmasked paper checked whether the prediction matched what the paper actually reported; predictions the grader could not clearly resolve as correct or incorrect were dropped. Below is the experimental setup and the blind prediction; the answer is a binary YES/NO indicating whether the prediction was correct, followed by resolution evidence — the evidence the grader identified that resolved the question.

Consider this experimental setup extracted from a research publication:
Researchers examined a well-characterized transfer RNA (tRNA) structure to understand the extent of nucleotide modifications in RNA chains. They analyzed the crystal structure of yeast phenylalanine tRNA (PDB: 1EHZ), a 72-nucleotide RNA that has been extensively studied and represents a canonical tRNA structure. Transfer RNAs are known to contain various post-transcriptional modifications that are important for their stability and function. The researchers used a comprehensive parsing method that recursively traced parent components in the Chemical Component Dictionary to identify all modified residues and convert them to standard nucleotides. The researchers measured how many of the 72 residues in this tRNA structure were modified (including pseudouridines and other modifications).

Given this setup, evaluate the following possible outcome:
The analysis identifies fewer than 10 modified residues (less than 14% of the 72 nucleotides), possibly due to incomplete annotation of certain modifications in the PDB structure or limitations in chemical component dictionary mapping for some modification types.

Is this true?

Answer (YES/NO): NO